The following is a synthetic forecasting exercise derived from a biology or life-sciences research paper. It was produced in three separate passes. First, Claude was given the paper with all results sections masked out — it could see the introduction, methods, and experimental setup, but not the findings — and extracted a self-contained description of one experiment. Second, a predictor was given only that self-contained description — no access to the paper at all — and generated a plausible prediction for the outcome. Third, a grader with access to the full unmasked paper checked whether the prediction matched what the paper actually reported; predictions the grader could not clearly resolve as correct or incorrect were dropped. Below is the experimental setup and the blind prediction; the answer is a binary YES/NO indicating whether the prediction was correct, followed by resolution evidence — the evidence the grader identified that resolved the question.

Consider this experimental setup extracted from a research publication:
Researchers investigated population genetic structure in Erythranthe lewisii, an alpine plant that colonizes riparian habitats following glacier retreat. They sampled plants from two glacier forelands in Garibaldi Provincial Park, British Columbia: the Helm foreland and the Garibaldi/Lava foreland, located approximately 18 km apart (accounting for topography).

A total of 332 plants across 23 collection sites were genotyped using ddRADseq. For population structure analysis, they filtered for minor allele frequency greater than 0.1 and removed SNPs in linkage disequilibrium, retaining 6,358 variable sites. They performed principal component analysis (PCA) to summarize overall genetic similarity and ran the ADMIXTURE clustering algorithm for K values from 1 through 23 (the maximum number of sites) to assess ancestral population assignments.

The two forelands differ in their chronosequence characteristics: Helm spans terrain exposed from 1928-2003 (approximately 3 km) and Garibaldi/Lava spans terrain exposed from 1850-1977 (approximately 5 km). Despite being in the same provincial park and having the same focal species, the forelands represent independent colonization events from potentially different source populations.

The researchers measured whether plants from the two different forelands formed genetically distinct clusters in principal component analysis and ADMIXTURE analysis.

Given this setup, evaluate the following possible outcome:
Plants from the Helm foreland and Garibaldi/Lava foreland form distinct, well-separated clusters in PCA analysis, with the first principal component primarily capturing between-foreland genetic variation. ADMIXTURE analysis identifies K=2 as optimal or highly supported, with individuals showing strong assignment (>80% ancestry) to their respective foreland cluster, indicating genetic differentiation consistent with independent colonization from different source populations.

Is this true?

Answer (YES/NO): NO